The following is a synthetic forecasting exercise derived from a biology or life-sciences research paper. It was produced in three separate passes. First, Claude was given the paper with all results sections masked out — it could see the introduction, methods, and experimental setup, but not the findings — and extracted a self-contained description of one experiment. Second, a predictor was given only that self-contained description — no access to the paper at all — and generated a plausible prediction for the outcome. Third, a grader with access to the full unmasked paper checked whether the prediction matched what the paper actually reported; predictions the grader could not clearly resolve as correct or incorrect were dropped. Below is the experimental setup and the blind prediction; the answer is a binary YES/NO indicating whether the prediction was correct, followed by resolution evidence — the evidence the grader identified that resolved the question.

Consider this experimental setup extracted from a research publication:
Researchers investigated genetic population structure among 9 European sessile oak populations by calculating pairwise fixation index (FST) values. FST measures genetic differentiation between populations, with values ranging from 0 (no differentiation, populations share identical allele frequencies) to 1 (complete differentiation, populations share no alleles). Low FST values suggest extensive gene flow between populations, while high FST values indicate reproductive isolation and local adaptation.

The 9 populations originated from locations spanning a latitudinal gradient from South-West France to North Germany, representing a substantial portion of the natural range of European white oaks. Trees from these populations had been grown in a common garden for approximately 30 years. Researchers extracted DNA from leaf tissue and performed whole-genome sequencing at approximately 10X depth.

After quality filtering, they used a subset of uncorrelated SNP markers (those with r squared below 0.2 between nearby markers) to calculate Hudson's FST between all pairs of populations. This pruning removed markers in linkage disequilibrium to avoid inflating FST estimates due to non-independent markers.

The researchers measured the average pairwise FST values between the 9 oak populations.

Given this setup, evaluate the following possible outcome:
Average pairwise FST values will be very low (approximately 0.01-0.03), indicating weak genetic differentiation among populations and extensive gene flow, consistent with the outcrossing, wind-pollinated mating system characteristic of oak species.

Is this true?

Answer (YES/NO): YES